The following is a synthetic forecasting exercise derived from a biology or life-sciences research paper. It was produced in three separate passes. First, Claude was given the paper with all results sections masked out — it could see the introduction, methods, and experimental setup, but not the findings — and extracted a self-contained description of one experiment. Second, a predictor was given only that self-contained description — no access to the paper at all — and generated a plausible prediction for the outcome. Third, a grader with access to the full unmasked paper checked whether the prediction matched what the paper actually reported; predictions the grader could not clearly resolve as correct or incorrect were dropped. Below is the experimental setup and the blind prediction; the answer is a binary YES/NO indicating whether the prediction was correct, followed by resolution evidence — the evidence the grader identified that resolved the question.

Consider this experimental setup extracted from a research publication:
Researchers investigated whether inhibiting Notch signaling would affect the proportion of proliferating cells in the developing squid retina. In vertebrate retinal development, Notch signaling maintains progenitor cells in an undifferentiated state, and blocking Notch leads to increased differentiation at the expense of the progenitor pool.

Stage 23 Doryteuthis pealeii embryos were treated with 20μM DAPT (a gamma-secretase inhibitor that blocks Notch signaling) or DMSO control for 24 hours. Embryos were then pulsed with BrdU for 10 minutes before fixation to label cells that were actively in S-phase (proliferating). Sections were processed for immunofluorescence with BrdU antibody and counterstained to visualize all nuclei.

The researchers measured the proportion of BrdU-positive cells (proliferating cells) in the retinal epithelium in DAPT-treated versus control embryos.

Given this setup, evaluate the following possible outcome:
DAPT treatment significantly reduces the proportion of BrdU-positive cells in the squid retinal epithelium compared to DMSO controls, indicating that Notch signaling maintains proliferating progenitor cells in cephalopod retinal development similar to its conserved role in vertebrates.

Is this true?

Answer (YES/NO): YES